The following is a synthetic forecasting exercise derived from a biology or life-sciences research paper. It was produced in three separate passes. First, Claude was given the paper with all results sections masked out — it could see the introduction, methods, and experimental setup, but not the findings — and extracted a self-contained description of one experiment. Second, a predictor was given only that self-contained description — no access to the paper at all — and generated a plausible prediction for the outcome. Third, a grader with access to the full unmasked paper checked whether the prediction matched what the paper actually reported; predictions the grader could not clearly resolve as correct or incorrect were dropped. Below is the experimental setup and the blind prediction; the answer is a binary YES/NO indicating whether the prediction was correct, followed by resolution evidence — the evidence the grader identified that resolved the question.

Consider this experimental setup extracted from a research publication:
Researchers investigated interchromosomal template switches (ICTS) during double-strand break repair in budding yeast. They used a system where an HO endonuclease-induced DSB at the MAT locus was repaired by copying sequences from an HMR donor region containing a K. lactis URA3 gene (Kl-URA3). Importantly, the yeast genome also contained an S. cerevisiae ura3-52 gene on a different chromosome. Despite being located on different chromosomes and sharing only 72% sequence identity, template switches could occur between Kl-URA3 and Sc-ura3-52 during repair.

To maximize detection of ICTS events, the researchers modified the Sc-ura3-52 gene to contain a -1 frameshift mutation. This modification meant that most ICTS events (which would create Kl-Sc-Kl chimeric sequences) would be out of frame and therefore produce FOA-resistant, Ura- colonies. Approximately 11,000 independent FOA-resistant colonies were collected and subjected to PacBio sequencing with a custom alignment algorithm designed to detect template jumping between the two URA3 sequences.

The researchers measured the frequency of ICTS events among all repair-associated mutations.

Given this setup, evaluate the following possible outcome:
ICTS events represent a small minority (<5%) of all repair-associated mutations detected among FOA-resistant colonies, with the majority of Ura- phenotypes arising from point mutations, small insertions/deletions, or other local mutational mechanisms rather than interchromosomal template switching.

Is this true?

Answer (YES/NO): NO